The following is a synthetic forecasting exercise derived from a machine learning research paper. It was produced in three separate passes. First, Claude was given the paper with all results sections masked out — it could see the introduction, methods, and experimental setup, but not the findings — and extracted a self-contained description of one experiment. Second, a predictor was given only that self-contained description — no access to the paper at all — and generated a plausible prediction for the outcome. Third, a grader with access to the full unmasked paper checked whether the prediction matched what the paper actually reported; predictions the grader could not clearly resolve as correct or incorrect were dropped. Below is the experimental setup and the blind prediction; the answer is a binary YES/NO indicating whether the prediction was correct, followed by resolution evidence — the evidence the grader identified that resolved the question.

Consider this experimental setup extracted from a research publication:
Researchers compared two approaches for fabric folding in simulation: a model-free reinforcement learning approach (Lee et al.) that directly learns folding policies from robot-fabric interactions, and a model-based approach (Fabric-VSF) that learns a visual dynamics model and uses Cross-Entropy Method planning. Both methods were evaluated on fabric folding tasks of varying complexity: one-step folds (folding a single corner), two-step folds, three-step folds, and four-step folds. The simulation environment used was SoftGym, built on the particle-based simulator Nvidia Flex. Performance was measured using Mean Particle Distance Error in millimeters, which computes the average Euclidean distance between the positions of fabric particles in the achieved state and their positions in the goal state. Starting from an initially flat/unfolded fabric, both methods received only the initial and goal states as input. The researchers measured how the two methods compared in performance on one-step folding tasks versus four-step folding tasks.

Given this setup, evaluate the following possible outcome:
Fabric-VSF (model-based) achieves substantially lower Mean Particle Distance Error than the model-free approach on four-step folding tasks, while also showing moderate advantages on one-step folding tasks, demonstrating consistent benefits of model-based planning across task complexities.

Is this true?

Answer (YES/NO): NO